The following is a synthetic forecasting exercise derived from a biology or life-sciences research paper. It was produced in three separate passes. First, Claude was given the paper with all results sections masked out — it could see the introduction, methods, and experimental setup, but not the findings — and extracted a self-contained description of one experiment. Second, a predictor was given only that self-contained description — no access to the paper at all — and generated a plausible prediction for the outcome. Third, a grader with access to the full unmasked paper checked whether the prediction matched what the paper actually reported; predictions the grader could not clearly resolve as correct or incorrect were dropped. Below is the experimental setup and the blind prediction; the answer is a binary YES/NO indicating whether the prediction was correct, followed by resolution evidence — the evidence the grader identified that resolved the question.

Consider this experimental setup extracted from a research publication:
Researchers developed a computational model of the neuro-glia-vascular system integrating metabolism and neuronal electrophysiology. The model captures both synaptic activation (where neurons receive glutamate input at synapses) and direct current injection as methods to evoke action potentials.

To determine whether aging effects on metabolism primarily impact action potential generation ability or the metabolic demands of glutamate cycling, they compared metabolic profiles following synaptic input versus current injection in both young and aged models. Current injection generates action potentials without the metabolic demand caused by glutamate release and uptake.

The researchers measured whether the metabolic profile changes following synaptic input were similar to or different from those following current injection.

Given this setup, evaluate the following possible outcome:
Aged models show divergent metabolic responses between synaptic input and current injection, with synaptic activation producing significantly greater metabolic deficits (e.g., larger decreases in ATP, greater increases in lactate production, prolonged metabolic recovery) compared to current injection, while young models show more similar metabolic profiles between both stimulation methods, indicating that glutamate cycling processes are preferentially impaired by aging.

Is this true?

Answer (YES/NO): NO